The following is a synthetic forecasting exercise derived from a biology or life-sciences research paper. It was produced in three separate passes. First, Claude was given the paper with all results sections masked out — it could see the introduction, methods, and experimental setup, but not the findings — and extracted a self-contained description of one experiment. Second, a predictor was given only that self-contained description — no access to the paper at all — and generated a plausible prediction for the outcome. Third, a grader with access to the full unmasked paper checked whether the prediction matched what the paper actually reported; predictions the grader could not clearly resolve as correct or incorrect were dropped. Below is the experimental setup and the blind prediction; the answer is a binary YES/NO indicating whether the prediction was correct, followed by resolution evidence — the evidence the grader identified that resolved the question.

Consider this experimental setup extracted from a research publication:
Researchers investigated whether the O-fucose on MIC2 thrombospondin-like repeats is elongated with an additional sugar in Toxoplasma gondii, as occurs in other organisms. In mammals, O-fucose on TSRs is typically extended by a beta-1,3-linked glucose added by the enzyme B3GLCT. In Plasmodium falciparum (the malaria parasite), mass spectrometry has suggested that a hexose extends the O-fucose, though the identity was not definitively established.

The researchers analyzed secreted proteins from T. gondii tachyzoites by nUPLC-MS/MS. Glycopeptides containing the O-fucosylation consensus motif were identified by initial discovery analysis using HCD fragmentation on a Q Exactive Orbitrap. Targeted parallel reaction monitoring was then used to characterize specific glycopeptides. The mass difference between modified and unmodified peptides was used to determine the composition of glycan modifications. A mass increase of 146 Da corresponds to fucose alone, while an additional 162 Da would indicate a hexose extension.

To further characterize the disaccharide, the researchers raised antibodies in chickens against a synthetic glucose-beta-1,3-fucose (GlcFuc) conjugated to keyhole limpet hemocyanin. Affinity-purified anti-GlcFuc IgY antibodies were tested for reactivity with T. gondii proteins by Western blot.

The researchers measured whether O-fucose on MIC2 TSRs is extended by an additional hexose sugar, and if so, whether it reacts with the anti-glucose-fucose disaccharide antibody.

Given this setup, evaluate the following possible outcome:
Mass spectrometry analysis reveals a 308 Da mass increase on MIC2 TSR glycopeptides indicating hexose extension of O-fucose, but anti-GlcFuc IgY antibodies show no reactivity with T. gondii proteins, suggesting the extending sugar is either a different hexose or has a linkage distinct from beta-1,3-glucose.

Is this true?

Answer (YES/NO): NO